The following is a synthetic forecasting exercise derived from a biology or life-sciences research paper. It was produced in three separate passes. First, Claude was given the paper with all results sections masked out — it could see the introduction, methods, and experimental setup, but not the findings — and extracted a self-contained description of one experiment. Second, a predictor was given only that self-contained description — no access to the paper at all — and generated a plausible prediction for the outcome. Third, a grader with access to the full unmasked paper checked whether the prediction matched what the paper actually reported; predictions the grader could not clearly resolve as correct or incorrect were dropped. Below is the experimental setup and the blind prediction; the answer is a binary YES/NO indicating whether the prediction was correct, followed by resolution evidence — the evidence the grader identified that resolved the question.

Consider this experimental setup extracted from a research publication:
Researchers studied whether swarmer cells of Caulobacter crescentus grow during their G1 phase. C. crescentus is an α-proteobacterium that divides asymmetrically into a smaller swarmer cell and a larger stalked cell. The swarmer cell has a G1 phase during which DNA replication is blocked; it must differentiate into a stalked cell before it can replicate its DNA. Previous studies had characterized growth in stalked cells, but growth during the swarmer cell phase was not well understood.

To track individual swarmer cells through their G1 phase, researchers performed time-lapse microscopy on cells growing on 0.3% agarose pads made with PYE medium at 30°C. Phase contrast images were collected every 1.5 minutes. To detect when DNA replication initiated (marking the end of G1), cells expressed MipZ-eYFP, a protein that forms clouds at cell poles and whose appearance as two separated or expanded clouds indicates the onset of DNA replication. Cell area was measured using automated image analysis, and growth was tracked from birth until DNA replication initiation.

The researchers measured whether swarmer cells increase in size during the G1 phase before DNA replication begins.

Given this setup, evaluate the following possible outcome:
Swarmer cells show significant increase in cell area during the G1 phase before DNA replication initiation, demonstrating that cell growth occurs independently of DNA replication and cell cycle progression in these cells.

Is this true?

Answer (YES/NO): NO